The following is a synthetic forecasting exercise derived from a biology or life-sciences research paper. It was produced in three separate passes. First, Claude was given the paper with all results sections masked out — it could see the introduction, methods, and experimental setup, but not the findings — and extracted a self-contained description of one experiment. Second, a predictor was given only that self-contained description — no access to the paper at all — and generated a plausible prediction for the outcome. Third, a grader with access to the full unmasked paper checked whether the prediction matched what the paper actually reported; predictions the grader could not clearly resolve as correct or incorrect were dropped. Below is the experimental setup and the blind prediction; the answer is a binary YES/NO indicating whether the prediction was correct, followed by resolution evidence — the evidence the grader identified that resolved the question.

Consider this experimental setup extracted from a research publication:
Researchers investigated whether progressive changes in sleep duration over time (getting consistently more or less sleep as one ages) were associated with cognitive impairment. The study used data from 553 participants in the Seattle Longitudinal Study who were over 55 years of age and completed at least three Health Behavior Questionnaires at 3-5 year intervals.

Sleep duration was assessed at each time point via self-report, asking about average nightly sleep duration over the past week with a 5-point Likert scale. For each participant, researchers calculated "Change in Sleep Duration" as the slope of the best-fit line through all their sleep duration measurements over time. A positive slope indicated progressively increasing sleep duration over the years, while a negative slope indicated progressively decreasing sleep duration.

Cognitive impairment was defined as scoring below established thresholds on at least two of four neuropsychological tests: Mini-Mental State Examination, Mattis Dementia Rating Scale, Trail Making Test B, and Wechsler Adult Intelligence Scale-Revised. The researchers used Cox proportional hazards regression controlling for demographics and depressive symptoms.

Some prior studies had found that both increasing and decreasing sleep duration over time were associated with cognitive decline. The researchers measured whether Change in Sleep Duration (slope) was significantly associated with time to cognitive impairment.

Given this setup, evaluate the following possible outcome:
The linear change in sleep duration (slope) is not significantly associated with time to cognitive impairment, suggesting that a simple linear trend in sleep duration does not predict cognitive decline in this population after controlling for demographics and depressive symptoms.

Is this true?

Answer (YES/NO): YES